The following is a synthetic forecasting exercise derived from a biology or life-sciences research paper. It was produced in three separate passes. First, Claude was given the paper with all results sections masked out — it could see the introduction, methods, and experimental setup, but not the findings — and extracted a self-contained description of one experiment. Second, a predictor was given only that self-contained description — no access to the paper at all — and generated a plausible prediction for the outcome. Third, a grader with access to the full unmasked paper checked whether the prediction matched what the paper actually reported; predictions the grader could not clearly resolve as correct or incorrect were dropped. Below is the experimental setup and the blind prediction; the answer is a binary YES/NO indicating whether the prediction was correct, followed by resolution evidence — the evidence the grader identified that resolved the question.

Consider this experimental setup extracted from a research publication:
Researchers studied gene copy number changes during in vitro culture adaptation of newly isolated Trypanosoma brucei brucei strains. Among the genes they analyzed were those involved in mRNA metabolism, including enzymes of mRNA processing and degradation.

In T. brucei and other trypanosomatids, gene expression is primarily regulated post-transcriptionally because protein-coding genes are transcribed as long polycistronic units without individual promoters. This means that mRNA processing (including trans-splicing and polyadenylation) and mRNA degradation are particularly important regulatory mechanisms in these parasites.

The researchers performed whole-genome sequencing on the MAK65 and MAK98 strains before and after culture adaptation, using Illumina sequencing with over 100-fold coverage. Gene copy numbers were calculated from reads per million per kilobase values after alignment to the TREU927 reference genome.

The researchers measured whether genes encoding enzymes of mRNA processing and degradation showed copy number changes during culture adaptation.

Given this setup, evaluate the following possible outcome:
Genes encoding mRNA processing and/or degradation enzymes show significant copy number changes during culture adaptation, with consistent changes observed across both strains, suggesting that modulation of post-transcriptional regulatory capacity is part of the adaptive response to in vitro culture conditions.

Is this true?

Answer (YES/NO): YES